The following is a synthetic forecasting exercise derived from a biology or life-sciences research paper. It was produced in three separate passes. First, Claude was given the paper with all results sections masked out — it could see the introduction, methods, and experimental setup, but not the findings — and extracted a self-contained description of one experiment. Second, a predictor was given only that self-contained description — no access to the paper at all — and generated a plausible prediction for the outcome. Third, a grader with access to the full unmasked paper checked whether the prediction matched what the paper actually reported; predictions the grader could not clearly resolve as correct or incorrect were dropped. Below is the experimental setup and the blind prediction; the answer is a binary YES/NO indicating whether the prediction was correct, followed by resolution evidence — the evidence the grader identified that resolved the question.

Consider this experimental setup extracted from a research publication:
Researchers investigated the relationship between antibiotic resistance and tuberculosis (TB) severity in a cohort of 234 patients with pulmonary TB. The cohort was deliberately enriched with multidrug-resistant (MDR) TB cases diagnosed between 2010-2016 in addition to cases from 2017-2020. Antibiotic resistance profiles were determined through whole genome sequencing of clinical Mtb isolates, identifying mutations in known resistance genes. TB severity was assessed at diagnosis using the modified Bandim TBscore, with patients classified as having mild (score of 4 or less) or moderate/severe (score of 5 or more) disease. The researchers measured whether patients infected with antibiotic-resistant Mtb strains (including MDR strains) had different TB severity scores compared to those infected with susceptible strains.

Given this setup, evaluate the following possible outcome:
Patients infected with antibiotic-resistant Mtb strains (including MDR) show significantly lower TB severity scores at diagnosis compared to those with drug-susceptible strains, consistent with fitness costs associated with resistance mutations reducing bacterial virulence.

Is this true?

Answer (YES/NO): NO